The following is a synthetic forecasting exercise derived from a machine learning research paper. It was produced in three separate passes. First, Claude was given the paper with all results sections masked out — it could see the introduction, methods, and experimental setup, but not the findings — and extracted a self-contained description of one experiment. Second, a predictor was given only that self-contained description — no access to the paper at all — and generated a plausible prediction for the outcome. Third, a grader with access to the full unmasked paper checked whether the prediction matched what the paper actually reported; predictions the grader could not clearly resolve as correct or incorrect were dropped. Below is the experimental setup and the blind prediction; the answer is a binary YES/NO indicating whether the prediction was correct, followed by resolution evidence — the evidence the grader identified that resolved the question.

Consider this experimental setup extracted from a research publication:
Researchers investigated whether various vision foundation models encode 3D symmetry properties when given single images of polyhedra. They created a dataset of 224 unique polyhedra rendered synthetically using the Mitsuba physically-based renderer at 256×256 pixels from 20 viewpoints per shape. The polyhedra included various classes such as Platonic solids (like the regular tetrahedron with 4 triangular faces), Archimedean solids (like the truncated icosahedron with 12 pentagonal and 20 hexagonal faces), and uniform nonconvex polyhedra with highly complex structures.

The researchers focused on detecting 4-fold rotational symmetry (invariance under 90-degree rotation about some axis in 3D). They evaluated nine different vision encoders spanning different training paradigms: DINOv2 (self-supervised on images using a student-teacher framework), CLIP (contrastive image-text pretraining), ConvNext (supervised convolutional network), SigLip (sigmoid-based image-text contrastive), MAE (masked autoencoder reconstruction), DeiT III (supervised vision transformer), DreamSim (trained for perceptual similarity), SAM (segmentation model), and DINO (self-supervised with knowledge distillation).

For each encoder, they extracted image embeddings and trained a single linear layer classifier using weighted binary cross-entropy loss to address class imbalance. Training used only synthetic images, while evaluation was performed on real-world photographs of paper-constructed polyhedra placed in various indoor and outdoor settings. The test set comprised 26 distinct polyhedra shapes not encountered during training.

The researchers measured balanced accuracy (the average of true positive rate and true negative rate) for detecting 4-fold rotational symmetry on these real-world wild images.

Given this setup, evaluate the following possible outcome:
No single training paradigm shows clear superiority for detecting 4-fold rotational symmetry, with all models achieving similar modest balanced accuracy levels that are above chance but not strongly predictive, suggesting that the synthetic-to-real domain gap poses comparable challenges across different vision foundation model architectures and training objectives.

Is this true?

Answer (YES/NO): NO